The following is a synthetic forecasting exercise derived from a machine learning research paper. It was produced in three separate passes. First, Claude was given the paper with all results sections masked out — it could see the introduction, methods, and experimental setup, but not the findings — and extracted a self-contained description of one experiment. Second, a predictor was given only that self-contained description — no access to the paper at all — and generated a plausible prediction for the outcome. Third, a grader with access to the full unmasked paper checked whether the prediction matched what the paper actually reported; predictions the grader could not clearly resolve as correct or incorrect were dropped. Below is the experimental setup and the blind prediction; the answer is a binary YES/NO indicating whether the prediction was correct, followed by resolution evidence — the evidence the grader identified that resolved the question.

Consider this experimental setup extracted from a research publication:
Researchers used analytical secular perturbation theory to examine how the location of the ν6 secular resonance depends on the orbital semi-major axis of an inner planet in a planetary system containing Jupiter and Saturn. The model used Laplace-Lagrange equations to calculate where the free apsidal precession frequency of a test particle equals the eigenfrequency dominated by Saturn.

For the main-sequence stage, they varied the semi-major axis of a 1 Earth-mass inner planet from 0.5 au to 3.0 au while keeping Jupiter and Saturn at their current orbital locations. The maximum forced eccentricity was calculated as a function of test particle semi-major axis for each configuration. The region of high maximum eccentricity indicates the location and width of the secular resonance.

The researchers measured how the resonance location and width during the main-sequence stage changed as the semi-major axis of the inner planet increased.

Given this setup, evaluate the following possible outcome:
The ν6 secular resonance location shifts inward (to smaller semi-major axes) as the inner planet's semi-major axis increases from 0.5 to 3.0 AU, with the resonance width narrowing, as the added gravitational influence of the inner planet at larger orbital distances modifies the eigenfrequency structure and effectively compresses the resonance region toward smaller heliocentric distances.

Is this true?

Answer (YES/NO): NO